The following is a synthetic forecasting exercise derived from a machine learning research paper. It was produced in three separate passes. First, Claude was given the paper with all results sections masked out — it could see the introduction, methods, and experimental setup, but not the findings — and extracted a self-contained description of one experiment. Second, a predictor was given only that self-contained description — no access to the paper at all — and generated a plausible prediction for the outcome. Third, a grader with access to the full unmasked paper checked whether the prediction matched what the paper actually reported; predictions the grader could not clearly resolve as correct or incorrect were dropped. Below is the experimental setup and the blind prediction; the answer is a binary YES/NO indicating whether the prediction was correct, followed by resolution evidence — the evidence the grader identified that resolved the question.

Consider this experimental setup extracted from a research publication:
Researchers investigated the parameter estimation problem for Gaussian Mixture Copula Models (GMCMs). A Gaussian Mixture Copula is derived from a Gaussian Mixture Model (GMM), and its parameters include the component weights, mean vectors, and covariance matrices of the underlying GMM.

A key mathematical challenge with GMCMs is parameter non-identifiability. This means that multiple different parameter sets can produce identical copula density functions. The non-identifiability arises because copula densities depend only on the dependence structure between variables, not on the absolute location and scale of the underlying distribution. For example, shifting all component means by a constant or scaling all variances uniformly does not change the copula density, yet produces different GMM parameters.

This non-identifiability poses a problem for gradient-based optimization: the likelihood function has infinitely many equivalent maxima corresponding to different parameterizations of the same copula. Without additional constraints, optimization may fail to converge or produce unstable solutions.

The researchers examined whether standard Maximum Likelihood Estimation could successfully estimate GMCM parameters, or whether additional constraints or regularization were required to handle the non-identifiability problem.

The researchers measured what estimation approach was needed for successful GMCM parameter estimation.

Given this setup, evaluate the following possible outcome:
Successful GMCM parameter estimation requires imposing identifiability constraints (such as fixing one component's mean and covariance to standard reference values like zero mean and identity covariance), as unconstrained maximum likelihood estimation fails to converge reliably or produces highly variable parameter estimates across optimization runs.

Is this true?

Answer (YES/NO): NO